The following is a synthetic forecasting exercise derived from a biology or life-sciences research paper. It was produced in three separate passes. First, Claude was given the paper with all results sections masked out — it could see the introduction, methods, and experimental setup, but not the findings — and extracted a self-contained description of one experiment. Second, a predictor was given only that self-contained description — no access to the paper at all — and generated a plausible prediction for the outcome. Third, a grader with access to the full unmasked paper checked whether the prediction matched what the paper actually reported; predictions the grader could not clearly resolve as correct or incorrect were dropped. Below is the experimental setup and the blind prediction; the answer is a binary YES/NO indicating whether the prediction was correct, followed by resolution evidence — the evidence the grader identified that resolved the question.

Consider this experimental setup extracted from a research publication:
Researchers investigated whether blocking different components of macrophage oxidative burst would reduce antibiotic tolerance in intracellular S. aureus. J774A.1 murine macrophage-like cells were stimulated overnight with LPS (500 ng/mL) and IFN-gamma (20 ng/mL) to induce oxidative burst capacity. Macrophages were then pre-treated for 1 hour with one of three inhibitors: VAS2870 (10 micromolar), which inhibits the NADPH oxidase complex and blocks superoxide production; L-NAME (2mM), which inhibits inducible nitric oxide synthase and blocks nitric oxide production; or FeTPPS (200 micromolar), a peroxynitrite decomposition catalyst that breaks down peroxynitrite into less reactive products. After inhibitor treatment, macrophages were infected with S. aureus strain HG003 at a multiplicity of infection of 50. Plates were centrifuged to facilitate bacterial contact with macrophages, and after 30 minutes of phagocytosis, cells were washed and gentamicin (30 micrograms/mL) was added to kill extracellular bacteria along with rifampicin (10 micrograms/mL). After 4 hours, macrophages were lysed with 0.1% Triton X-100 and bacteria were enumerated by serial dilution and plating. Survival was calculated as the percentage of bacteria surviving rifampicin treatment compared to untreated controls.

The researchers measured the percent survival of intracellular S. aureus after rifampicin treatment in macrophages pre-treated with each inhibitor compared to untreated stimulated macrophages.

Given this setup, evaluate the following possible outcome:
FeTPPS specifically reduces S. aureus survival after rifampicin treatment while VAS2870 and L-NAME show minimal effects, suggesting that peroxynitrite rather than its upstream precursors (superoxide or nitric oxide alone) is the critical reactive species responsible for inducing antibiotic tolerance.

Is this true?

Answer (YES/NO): NO